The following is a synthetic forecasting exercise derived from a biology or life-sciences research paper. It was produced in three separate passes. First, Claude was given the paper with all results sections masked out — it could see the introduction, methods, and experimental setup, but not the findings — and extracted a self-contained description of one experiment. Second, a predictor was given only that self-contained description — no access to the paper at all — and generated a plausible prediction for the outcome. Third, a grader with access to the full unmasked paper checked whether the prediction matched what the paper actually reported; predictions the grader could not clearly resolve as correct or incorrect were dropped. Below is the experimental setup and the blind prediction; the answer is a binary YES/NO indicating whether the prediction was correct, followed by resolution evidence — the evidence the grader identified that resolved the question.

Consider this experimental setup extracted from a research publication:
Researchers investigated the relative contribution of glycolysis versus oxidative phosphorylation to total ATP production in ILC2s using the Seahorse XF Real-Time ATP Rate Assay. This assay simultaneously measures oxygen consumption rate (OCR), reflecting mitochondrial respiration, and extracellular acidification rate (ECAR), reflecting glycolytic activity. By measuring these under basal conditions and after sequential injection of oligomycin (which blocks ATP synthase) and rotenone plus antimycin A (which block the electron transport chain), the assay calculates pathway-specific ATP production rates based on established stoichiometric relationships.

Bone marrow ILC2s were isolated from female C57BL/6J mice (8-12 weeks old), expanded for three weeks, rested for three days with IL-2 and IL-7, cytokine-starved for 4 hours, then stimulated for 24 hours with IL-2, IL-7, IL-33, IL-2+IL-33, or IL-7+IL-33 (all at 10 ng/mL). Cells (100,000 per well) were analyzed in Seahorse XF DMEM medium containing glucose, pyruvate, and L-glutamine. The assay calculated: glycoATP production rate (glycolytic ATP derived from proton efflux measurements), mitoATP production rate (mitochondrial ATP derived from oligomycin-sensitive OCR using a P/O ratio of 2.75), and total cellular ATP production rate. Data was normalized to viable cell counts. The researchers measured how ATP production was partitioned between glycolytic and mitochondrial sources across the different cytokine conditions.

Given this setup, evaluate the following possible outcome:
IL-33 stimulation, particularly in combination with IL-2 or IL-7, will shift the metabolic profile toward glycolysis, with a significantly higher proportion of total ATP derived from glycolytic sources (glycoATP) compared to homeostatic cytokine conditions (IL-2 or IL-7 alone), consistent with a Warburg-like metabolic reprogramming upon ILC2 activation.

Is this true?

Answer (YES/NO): NO